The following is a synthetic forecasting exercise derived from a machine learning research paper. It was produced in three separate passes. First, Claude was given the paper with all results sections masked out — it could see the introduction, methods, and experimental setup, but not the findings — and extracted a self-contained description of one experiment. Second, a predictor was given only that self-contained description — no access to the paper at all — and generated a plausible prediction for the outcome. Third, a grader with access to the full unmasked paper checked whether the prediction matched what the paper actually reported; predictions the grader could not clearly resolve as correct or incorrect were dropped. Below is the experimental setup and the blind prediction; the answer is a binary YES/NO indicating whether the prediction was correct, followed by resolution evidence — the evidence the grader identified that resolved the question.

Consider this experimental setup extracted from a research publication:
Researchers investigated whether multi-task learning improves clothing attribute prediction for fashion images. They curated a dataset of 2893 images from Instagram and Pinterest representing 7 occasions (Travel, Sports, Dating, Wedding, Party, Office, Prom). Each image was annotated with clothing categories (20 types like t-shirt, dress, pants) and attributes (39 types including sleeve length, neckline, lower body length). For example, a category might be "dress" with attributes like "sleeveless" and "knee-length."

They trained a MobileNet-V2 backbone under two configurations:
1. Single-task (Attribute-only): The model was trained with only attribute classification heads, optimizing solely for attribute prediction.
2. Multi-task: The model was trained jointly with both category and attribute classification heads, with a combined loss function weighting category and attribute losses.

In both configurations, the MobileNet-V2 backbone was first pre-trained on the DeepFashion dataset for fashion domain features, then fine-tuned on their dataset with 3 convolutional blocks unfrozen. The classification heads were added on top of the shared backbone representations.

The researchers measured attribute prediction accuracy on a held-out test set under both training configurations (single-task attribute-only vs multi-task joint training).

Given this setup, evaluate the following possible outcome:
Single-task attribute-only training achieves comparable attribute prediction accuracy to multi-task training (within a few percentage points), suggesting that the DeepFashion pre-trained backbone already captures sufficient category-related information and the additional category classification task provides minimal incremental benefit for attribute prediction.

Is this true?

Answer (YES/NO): NO